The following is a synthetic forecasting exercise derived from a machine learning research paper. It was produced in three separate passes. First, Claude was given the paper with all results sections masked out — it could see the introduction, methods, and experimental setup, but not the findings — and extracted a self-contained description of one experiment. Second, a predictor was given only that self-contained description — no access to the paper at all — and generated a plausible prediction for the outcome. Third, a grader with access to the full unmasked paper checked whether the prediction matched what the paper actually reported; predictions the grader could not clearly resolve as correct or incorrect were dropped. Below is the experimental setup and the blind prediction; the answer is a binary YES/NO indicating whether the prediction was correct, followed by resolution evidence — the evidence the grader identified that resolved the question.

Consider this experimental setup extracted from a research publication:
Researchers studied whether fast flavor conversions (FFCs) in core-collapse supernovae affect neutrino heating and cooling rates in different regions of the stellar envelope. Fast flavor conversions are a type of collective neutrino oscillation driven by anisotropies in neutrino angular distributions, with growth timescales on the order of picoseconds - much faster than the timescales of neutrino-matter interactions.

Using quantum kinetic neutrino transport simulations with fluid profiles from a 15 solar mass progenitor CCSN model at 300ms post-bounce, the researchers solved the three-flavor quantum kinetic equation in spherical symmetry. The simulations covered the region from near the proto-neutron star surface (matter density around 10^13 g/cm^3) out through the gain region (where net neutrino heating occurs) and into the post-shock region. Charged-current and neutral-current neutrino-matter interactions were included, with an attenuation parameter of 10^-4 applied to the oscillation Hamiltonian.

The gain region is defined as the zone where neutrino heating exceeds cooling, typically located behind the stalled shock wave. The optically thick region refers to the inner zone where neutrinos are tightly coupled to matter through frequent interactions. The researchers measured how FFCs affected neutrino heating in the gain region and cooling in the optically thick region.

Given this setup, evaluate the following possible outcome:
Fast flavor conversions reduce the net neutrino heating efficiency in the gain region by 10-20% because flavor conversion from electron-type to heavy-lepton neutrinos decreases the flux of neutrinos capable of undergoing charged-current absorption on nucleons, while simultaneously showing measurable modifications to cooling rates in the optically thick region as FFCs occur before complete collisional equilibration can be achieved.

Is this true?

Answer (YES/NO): NO